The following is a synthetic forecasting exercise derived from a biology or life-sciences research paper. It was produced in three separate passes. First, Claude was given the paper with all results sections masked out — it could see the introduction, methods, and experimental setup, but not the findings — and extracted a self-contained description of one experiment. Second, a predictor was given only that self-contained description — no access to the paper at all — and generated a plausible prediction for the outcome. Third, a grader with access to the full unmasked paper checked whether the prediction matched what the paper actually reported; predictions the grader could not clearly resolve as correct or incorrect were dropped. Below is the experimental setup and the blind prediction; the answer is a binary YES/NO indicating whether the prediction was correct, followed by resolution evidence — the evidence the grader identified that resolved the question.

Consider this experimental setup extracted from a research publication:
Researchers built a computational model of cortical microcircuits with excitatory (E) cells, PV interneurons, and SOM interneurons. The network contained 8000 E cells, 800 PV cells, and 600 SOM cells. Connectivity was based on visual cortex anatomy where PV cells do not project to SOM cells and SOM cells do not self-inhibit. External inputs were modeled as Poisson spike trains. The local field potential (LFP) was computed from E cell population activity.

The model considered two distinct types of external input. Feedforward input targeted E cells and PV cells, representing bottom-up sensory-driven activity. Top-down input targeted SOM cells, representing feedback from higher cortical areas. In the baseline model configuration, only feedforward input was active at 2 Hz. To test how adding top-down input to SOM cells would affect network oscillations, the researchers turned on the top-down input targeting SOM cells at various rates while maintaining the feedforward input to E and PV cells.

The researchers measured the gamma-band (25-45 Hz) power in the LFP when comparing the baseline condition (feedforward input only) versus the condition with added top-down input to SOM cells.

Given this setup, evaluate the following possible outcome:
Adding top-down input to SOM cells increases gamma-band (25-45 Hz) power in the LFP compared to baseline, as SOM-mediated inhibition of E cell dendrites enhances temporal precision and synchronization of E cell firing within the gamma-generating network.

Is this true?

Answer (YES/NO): YES